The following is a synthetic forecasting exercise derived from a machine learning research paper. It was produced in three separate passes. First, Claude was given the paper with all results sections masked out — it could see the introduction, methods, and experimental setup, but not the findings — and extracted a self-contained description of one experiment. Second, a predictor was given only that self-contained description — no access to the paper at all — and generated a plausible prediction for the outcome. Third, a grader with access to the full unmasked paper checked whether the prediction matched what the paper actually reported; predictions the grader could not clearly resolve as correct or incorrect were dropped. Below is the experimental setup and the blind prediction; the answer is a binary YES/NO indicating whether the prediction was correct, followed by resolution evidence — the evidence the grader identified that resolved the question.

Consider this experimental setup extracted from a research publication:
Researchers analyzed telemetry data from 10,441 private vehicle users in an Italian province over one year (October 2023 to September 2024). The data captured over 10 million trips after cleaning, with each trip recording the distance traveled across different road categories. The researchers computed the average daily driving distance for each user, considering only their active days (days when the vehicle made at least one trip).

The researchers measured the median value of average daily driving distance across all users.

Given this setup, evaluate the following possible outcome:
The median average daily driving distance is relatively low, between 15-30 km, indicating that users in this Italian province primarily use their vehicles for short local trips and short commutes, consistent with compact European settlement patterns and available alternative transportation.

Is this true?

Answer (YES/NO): NO